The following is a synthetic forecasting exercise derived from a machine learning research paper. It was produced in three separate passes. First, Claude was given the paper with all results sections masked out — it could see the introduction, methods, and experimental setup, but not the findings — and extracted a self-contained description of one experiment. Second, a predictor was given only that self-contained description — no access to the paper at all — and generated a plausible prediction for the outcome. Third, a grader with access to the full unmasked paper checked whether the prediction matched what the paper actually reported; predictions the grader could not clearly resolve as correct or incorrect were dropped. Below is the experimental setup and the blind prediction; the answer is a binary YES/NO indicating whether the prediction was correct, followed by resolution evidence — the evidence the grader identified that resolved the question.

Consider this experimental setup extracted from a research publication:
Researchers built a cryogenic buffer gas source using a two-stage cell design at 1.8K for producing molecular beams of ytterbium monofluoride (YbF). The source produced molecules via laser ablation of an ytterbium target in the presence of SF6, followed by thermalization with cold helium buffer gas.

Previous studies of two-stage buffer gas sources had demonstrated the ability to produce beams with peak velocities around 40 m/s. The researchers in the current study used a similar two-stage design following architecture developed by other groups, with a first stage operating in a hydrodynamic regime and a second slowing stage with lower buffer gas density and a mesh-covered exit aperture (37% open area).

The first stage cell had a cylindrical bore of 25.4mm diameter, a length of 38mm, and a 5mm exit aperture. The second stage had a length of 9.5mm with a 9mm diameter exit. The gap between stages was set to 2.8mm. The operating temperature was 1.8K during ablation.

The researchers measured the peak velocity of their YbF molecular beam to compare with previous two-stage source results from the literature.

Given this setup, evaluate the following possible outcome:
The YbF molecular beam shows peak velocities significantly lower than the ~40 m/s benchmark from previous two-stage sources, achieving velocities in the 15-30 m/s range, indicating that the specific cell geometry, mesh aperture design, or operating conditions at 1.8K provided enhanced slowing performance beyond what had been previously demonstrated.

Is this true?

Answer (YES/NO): NO